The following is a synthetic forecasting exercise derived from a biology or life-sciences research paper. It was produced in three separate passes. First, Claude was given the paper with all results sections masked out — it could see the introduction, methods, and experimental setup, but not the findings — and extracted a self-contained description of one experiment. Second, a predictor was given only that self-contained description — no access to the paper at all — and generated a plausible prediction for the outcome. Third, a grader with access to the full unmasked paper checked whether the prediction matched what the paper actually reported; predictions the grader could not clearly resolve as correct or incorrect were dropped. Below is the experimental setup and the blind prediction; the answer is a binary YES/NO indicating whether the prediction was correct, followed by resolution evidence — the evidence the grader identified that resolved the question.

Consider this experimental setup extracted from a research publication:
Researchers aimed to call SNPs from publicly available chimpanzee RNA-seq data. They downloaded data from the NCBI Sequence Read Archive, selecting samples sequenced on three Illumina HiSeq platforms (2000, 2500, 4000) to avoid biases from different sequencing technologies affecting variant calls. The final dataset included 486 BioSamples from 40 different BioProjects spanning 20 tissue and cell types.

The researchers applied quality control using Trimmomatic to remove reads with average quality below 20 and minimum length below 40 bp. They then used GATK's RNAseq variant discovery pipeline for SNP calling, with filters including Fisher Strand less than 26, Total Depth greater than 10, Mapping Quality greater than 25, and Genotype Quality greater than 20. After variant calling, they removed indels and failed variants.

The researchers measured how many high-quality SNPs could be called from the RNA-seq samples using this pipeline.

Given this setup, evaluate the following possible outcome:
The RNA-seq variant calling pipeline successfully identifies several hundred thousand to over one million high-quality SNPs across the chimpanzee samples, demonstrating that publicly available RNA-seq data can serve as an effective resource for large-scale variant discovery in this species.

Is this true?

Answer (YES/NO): YES